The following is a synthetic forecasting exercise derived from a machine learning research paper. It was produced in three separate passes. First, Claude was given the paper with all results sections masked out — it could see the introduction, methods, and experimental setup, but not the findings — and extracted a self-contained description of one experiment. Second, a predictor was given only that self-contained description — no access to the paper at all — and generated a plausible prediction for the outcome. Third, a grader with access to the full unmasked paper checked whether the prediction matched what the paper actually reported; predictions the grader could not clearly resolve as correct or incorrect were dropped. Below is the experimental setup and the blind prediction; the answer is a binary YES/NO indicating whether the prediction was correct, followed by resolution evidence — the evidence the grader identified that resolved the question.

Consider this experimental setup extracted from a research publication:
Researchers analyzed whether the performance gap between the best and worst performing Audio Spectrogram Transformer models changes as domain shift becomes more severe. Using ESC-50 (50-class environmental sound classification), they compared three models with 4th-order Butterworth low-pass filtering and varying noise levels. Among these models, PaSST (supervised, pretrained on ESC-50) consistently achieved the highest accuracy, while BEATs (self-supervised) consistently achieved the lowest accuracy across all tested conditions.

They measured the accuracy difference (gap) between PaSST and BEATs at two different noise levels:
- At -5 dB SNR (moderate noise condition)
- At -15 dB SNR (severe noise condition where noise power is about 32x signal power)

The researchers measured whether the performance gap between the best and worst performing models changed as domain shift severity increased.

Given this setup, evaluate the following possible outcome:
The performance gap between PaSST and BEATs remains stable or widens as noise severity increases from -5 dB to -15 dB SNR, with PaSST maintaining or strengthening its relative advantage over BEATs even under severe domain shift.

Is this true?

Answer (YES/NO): NO